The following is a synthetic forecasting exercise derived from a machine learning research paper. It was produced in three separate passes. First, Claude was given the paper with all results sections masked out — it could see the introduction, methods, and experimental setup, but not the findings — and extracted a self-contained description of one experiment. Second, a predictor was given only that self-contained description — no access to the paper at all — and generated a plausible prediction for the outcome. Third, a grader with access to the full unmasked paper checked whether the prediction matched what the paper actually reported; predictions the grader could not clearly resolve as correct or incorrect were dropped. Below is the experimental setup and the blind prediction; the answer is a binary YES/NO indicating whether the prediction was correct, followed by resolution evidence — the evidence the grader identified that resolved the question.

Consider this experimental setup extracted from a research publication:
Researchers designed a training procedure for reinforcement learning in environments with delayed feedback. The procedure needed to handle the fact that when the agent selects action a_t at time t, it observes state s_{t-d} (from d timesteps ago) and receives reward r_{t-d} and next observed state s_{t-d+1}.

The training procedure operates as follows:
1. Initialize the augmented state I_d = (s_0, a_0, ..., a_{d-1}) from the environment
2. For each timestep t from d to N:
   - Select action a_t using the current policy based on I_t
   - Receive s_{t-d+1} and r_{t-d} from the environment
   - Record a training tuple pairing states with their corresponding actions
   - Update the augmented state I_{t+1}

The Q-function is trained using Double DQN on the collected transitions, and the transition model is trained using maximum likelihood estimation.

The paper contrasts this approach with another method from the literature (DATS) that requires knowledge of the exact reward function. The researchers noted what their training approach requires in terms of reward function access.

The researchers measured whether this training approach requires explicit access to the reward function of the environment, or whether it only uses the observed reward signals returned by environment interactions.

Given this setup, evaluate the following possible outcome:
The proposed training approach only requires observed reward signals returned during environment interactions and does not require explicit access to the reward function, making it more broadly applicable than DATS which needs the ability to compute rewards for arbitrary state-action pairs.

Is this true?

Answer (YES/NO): YES